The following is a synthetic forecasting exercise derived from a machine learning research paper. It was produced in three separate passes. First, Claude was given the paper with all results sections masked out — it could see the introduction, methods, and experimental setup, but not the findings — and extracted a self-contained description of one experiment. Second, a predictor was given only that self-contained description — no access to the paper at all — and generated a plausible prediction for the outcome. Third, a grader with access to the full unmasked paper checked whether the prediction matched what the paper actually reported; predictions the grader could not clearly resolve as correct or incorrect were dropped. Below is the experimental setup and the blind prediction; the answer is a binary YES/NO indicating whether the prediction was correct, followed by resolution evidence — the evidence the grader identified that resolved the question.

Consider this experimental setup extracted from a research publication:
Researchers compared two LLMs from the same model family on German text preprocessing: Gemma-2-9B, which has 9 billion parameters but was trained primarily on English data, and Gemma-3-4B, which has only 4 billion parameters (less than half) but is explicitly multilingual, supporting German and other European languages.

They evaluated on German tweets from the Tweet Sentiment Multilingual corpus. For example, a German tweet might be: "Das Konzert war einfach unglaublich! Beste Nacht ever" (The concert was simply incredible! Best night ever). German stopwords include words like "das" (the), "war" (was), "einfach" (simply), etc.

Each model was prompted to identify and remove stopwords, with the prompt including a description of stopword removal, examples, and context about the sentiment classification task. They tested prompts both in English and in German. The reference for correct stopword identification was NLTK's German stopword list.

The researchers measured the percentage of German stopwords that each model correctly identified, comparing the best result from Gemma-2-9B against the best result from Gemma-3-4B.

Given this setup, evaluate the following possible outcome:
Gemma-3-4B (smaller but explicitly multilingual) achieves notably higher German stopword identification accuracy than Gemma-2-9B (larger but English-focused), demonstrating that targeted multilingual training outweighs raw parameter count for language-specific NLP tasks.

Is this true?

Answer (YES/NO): NO